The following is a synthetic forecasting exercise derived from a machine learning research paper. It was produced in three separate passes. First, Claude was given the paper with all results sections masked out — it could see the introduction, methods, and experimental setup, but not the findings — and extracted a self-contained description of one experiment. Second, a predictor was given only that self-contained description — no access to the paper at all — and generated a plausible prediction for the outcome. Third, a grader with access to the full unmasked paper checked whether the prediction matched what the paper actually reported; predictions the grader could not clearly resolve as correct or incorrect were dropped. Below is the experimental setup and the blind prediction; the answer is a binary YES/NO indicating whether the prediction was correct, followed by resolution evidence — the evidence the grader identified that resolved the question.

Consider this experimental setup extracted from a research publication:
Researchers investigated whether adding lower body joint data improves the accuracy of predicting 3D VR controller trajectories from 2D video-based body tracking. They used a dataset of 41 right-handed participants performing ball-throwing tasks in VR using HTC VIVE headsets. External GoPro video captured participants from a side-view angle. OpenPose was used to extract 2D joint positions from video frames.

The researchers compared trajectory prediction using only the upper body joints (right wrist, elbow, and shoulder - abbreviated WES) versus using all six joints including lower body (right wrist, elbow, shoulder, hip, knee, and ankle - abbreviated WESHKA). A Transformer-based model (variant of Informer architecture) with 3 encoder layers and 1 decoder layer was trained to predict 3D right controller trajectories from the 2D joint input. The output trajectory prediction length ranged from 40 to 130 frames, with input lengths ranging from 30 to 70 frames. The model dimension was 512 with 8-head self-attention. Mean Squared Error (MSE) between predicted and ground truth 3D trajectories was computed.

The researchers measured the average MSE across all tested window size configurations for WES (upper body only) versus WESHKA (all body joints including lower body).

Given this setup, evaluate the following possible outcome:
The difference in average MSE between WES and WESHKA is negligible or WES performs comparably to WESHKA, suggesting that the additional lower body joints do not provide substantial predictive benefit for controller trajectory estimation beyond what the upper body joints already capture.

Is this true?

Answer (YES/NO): NO